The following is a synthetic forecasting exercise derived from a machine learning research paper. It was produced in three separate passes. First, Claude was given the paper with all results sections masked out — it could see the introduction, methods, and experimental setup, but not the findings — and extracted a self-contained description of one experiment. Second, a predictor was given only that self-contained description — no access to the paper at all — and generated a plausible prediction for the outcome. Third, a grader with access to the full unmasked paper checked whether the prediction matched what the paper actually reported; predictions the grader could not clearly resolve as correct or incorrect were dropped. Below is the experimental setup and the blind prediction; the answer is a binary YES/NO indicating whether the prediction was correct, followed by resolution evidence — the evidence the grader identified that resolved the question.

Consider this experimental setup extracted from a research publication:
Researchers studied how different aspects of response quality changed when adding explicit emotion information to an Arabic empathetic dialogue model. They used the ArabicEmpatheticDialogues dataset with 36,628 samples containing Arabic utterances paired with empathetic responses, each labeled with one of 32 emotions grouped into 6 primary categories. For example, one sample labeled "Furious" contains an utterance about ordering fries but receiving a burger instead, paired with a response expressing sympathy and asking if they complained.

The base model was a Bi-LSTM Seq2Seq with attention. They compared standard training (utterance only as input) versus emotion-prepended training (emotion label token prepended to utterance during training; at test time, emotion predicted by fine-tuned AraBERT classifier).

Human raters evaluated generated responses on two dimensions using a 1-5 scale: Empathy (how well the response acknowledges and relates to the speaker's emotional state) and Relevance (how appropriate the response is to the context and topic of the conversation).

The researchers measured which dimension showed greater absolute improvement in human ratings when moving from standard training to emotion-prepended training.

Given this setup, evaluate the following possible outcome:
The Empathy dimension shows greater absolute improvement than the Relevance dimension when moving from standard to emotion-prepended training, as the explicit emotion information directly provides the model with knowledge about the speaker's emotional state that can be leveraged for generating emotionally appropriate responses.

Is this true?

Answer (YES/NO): YES